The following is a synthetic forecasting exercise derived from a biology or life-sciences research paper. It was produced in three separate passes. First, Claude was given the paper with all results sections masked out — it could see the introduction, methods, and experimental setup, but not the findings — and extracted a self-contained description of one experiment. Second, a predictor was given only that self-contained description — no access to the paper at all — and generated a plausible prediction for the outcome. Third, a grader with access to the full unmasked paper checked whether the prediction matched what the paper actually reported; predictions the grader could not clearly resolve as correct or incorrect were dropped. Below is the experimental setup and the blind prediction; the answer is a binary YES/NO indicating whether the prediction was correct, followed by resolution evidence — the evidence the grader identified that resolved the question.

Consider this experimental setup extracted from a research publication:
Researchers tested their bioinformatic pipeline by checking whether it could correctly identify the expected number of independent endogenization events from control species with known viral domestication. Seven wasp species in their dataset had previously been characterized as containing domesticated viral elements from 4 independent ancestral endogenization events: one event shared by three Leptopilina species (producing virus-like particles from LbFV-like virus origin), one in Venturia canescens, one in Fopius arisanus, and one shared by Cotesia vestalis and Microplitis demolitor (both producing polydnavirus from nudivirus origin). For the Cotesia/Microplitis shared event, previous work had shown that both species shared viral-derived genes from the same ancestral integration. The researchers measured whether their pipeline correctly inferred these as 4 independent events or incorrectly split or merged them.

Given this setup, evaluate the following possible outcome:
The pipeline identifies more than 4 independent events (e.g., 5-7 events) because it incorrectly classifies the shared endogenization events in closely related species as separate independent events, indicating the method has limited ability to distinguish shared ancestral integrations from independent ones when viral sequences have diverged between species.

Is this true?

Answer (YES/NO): YES